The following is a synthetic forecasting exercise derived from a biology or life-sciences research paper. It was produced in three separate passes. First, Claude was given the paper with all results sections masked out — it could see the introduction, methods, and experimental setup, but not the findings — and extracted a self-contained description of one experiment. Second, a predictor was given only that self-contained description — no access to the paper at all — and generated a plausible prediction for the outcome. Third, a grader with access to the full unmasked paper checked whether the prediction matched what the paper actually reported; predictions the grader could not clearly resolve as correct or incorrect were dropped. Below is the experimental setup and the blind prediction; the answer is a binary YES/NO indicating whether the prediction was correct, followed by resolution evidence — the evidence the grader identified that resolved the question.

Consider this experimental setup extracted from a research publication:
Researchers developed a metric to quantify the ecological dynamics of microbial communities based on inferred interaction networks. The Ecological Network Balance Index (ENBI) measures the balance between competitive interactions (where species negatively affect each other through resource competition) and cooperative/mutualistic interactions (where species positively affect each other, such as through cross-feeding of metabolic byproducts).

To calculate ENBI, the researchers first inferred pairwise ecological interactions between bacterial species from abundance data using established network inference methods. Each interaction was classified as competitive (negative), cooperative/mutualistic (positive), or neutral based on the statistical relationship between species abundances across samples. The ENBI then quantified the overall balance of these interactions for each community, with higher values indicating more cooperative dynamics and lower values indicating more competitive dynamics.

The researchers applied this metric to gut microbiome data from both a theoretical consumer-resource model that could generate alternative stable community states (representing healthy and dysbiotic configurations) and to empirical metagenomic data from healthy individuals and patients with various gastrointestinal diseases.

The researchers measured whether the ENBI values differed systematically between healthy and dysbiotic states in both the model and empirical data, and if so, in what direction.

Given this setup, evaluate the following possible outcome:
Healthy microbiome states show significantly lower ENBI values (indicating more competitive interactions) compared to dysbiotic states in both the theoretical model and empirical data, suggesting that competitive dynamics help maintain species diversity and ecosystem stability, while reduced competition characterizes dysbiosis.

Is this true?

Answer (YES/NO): YES